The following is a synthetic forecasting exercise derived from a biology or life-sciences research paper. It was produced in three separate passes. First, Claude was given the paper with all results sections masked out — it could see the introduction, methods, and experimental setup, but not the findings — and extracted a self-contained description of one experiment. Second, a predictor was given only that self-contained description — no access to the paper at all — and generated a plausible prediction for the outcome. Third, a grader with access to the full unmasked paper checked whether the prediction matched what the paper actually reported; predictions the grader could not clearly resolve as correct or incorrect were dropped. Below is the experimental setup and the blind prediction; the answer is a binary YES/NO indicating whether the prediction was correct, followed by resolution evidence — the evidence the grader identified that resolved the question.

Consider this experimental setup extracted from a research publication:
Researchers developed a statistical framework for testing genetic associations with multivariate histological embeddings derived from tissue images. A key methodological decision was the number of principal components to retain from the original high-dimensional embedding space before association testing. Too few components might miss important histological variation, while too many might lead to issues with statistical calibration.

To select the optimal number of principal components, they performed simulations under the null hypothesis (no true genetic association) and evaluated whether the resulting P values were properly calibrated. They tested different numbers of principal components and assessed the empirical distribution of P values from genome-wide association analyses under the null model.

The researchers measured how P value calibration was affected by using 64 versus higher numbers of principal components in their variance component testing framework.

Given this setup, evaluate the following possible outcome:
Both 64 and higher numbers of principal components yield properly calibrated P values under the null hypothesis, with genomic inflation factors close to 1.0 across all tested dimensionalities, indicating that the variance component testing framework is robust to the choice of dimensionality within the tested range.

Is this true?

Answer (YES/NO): NO